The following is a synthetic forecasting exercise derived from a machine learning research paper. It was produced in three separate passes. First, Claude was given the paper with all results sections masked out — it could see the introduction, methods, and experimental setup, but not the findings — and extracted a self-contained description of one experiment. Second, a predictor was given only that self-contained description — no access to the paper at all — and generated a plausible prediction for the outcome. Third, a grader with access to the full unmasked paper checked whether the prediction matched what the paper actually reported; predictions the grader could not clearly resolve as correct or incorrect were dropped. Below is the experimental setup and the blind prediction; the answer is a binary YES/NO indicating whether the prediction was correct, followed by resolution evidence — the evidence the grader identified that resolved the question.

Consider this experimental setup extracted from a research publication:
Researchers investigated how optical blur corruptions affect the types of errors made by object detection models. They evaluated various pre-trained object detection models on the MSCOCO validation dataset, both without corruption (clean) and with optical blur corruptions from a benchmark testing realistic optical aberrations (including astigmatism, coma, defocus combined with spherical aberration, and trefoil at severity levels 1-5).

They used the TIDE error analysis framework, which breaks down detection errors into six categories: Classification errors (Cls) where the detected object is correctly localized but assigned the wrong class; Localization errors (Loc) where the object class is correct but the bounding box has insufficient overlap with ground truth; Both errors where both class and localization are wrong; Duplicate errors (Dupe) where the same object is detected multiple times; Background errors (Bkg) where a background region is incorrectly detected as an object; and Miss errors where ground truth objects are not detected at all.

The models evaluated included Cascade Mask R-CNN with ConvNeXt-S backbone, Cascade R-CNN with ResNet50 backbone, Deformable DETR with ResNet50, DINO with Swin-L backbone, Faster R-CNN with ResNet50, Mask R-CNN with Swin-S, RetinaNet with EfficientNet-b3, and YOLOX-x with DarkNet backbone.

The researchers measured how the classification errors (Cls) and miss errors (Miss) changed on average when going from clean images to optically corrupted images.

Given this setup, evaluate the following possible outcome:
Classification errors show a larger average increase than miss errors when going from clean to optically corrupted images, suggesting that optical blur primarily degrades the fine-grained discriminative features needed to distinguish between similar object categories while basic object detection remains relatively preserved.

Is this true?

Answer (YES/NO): NO